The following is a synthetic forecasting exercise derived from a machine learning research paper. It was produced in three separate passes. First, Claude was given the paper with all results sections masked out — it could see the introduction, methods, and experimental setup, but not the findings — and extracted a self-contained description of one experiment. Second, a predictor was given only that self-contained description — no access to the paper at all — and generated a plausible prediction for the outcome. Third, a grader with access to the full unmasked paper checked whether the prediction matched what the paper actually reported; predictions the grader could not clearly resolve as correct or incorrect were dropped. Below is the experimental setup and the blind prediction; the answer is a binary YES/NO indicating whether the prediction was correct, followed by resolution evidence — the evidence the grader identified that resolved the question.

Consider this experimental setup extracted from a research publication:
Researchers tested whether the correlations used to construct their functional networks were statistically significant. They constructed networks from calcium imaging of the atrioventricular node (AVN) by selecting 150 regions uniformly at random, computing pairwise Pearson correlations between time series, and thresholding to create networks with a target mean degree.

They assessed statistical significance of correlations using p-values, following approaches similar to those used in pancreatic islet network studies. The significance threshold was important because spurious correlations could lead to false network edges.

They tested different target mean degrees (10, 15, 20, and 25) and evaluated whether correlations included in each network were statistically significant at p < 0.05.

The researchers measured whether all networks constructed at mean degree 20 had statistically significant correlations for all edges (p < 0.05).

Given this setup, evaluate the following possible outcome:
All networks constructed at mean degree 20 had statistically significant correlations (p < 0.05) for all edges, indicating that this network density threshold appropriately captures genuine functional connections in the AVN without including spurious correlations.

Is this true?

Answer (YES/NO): NO